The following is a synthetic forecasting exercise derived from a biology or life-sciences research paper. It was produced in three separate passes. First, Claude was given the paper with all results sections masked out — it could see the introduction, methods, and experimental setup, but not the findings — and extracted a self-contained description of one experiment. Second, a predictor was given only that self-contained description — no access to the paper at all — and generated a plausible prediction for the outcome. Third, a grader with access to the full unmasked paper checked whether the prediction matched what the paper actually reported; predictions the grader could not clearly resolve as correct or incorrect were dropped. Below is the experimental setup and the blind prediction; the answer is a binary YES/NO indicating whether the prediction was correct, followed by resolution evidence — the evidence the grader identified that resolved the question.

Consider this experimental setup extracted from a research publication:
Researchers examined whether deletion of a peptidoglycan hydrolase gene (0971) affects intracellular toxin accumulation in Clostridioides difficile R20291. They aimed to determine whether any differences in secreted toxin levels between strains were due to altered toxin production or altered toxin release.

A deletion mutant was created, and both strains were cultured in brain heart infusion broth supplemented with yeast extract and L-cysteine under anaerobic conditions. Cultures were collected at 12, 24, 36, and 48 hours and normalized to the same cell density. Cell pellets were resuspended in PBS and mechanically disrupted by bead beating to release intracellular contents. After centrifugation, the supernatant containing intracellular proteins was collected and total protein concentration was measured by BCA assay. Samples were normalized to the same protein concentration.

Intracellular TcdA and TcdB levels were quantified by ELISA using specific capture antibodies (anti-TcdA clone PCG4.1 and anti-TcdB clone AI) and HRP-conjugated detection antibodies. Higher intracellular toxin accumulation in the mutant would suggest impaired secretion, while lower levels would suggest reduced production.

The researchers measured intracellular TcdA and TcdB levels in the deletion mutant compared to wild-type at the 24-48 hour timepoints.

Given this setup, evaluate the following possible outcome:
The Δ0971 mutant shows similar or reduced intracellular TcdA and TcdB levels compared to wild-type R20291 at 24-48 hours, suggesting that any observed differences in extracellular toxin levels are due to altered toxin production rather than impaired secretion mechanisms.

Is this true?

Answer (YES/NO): NO